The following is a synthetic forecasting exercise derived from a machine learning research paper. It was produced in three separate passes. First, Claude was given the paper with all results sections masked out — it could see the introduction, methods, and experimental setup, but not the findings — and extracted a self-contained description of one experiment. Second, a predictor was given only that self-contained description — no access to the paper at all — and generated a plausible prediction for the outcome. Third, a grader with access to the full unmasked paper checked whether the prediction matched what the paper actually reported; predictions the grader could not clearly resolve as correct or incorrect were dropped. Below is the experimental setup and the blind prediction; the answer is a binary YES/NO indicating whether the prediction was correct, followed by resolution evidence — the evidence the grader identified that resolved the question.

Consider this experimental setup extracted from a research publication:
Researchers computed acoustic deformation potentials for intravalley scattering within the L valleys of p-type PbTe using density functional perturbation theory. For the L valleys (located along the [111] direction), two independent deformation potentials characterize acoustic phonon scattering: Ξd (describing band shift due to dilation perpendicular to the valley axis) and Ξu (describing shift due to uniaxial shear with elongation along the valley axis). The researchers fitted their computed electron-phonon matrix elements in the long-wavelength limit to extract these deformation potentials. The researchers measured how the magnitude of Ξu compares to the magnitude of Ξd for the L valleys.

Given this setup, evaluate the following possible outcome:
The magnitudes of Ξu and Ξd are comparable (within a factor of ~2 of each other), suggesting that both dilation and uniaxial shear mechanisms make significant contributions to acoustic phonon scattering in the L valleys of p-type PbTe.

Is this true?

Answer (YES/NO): NO